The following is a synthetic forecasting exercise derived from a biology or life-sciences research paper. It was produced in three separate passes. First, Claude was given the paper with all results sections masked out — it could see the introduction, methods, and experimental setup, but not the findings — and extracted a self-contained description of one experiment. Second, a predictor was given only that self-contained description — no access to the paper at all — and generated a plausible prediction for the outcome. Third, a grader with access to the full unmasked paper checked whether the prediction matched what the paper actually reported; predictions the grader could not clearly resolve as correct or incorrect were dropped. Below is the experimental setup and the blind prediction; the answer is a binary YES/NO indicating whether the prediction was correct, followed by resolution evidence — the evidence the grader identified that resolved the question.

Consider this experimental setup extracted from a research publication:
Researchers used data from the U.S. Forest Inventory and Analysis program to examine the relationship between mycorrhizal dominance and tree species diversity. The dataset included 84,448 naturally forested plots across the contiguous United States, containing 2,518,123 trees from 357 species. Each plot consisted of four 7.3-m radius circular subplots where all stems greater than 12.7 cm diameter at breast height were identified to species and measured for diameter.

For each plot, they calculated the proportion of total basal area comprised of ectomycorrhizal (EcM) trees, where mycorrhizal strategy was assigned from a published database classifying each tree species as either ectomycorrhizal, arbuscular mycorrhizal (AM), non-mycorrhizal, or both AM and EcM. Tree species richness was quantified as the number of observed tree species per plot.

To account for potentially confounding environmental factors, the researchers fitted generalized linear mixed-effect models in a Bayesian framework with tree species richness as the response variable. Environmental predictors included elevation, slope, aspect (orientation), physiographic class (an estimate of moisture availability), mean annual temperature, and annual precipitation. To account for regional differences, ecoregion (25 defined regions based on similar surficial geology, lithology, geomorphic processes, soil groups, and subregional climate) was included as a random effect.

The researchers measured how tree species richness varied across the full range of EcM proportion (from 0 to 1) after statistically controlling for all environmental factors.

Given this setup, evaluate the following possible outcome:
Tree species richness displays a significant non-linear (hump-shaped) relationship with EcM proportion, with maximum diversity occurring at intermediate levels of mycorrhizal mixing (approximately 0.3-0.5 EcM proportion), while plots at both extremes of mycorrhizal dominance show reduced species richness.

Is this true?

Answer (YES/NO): YES